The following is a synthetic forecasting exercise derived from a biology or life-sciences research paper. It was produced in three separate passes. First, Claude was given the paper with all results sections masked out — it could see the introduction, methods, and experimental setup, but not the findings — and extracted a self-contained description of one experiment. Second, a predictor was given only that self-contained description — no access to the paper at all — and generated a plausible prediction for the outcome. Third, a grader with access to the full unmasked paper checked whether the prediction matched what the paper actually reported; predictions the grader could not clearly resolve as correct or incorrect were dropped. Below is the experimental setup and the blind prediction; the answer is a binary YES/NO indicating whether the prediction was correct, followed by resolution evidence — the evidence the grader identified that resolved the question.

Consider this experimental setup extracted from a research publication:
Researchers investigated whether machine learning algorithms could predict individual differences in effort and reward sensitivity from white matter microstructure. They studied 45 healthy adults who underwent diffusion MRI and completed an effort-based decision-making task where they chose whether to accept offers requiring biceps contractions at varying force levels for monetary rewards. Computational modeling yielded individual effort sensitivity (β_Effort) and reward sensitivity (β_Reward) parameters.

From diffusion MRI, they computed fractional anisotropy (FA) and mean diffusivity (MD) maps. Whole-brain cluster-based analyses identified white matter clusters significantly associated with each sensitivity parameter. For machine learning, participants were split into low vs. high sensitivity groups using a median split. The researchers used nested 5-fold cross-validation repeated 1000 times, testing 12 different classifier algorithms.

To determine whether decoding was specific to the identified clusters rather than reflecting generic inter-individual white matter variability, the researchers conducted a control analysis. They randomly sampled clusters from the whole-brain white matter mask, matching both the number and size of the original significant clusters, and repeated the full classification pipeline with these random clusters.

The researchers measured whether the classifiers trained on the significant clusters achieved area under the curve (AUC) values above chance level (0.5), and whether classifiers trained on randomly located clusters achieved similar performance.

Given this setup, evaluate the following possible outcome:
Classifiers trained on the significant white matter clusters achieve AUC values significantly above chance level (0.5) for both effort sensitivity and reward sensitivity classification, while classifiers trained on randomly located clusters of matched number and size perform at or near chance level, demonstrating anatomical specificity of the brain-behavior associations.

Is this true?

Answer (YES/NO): YES